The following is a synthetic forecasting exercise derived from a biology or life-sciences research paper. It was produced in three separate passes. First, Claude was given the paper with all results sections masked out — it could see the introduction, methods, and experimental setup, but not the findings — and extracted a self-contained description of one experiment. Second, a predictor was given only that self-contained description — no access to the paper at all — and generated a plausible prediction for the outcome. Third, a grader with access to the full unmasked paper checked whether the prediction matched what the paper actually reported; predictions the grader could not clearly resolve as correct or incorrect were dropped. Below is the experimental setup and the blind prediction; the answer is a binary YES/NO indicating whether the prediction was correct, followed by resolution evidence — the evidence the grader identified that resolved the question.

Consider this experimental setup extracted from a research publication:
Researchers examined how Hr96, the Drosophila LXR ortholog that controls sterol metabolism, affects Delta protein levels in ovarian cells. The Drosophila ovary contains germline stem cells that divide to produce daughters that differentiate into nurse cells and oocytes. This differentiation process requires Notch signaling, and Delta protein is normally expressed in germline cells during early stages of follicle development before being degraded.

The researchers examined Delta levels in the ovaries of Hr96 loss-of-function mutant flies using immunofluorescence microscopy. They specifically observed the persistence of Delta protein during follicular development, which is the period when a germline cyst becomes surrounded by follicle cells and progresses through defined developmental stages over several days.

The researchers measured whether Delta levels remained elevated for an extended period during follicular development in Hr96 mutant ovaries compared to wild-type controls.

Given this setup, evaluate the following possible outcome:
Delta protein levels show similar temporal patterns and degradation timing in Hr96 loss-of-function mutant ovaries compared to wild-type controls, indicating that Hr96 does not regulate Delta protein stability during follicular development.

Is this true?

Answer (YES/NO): NO